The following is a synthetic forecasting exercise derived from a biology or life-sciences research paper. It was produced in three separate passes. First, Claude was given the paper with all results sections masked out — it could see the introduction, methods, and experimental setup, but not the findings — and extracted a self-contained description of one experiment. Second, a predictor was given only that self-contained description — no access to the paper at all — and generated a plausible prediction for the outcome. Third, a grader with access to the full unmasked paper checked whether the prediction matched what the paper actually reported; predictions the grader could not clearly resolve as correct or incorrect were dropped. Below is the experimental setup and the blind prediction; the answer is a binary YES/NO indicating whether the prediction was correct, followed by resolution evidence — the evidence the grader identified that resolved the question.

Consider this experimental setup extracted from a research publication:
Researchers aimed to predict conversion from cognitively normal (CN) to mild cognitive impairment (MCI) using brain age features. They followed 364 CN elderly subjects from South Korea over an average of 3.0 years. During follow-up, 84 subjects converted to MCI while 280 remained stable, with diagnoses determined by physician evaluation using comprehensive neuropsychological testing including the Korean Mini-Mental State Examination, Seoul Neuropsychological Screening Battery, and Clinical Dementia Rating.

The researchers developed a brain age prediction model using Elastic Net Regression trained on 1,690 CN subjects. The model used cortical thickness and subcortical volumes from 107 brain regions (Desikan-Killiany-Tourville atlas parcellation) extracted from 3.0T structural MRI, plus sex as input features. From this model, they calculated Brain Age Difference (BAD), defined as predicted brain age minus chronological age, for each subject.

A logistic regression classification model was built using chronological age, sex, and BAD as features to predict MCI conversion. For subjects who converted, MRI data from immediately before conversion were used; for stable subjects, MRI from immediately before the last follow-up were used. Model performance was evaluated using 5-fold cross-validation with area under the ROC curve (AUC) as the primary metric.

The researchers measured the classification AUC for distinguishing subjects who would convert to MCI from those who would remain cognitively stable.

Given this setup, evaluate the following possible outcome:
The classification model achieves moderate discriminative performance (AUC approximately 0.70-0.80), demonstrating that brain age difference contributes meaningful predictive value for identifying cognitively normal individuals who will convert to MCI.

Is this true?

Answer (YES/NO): NO